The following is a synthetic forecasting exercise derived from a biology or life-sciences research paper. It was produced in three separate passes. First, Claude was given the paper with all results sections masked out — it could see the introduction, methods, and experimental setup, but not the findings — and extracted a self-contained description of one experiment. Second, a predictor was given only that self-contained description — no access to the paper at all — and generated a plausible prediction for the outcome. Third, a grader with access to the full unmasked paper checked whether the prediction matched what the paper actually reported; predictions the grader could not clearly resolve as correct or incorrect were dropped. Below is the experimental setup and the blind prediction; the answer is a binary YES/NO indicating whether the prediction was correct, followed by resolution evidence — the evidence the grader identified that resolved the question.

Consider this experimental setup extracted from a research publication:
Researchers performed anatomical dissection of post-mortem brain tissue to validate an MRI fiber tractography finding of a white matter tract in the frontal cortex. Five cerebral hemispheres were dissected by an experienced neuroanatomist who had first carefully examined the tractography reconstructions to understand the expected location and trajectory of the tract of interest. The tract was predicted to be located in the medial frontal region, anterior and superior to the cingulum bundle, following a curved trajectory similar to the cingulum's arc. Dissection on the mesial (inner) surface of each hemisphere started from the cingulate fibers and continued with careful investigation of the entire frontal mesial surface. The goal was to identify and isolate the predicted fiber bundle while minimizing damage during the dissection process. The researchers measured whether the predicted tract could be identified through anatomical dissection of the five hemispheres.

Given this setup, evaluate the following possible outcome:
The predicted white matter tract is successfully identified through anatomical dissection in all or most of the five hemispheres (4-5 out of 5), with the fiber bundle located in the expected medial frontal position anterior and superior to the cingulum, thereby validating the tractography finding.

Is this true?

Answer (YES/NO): NO